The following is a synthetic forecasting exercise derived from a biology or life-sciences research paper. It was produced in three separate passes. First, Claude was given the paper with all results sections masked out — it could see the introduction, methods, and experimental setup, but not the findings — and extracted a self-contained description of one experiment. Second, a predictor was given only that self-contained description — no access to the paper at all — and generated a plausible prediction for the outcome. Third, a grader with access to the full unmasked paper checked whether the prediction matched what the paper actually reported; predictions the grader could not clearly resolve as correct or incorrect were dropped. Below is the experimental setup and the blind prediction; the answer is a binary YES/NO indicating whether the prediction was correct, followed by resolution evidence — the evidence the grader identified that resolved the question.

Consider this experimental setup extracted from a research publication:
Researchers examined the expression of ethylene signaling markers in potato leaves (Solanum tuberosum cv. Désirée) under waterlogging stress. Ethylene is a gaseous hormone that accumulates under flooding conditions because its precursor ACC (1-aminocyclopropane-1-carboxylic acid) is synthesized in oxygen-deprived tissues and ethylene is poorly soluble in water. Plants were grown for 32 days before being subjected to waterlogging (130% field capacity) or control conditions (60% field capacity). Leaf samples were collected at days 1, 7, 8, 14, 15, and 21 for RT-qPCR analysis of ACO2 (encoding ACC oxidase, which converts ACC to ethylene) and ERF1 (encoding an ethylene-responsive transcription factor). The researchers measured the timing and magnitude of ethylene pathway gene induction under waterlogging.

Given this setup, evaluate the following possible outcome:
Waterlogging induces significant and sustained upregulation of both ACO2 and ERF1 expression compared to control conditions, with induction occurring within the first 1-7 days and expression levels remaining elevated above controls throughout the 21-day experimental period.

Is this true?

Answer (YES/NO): NO